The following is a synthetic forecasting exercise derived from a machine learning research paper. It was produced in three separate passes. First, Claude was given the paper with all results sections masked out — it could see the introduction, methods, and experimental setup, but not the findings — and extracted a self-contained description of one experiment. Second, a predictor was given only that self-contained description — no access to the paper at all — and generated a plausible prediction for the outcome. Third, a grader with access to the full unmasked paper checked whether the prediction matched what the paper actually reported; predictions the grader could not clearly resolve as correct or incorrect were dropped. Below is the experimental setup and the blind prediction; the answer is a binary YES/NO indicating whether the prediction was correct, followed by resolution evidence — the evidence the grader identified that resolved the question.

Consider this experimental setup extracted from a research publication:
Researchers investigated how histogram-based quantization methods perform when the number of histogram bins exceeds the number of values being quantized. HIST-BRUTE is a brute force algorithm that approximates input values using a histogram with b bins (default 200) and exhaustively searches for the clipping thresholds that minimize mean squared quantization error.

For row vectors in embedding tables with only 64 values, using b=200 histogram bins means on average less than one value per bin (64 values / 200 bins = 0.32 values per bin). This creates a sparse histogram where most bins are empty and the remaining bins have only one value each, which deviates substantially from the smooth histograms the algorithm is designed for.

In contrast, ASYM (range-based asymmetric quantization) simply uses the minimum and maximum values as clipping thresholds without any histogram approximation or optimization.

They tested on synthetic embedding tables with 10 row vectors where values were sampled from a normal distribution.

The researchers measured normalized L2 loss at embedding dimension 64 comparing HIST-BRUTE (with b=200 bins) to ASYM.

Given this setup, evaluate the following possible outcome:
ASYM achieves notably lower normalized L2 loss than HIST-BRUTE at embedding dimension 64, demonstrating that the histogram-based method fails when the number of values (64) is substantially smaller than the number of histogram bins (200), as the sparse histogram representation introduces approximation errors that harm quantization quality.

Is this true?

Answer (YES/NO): NO